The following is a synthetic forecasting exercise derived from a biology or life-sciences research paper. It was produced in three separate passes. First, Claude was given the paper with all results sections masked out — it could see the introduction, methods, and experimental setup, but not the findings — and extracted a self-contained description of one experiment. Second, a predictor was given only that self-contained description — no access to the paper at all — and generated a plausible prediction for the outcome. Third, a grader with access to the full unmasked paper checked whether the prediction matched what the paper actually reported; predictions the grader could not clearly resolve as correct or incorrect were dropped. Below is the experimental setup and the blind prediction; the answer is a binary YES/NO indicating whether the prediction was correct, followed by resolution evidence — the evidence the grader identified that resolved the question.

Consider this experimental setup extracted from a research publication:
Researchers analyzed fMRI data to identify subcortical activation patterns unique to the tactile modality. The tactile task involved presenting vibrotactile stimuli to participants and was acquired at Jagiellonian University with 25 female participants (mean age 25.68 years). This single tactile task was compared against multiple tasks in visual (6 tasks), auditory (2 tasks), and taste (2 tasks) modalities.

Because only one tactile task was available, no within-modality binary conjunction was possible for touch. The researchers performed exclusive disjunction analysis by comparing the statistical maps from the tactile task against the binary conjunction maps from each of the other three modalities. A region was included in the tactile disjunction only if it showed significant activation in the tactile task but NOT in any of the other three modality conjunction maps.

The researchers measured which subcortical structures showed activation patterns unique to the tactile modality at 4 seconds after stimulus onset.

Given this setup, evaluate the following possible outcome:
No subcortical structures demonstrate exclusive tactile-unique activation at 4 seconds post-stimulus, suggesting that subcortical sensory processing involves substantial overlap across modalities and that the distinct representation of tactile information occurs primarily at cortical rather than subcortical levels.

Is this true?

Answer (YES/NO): NO